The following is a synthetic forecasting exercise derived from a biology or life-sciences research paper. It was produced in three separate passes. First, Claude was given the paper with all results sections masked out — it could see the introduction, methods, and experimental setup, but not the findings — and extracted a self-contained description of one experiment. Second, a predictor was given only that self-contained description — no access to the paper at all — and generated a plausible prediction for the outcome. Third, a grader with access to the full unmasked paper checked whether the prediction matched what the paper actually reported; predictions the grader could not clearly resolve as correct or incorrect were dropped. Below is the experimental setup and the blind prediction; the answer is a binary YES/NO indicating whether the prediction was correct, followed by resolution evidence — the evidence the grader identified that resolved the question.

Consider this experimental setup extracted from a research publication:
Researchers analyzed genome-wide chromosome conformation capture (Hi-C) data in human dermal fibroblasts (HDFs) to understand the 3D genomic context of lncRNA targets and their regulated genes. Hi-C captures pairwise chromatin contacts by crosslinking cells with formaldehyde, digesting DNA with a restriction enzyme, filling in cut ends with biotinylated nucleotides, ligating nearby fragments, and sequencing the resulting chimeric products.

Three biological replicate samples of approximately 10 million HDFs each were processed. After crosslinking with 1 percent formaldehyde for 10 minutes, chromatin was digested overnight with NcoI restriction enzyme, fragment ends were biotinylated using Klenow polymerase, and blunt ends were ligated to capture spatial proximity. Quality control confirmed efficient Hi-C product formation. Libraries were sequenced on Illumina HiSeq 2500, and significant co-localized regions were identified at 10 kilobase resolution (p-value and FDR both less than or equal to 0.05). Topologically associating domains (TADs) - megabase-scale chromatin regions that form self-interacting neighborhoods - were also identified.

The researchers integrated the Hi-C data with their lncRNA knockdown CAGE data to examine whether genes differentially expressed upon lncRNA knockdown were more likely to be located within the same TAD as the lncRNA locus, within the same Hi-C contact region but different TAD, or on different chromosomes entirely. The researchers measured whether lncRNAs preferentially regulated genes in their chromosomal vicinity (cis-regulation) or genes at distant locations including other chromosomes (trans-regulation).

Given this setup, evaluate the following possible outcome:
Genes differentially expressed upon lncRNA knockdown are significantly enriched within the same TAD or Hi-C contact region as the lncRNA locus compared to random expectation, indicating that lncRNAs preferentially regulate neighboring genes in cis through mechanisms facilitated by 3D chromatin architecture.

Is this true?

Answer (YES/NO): NO